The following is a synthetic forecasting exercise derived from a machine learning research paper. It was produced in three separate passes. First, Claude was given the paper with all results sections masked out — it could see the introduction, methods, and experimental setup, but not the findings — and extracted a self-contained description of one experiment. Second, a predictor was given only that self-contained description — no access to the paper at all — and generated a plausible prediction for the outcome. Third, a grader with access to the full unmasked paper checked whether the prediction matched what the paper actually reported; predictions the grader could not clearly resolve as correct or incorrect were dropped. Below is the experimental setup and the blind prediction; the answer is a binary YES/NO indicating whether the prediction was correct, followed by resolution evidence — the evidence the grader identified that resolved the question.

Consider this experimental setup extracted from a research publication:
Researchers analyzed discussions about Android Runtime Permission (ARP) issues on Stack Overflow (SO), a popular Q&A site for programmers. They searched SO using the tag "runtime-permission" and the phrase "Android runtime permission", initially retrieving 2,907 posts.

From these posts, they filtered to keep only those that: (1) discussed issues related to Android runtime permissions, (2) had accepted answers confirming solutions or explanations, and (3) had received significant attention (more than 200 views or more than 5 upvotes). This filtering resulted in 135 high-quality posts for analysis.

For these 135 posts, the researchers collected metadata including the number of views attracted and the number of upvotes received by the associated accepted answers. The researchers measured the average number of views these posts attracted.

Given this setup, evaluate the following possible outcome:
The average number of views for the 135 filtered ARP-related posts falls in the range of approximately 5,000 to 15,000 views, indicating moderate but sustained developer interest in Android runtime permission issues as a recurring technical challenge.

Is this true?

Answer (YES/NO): YES